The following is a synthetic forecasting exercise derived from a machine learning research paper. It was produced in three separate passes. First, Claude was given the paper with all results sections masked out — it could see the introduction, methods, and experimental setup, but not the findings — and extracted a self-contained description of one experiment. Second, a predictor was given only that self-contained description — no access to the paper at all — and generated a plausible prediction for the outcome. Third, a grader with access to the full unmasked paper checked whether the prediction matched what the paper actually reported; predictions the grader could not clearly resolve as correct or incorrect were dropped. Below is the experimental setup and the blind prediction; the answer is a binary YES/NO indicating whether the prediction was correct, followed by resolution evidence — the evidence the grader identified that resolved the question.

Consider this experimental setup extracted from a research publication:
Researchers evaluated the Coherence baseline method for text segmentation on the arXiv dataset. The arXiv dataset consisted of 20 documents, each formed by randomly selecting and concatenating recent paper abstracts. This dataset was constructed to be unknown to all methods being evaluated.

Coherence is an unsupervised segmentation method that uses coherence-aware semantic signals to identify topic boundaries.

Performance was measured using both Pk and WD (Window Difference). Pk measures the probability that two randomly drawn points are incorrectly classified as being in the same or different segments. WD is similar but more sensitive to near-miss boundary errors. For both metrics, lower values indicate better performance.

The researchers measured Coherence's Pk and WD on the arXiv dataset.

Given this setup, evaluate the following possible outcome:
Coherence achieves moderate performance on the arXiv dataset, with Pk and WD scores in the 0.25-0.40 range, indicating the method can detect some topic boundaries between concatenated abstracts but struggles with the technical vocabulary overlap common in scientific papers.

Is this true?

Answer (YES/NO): NO